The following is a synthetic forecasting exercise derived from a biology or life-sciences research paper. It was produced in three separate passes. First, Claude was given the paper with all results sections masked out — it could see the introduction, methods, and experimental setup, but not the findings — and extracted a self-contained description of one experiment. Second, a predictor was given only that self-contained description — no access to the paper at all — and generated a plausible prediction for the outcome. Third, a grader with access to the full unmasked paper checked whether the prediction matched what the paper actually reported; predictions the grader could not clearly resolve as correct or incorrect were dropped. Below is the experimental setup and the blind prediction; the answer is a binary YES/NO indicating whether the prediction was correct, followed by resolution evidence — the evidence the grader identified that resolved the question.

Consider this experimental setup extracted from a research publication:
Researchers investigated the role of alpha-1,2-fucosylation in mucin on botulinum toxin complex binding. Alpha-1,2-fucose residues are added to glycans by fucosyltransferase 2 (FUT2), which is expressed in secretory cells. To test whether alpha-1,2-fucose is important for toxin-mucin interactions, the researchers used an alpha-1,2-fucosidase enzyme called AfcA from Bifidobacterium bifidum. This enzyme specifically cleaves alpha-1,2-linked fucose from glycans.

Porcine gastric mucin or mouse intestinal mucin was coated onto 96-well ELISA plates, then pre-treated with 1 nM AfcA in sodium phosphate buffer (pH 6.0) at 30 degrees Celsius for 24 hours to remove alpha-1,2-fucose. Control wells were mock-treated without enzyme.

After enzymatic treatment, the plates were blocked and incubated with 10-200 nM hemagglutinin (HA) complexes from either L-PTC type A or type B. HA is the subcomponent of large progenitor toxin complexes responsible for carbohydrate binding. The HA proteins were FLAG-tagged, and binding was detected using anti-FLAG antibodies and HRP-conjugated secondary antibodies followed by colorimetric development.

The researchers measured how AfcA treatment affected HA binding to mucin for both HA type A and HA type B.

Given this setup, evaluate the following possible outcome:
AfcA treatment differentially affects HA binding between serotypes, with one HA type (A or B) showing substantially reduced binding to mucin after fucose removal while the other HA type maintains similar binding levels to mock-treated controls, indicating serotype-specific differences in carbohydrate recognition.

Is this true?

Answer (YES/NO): NO